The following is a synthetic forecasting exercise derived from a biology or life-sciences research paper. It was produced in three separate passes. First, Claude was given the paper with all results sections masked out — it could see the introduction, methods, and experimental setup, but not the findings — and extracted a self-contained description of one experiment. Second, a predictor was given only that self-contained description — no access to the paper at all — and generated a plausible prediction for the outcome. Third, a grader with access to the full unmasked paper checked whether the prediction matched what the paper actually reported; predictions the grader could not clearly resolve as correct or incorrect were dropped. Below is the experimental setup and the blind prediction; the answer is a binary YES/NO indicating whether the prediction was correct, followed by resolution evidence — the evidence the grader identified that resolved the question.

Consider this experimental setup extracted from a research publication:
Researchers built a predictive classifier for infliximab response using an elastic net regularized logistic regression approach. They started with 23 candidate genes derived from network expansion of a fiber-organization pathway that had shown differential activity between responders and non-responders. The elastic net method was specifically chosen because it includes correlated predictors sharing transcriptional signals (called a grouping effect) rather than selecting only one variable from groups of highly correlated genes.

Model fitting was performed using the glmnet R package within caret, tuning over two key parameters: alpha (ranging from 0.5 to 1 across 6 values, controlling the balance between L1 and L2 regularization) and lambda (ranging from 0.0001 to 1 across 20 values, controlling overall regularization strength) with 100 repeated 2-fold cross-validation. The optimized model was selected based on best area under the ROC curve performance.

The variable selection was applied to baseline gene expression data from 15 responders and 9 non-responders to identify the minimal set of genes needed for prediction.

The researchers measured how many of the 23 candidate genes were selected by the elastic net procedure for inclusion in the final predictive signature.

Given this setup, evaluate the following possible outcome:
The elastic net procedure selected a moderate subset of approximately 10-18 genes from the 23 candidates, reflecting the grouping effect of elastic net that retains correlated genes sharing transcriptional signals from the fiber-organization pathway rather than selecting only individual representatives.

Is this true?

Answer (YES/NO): NO